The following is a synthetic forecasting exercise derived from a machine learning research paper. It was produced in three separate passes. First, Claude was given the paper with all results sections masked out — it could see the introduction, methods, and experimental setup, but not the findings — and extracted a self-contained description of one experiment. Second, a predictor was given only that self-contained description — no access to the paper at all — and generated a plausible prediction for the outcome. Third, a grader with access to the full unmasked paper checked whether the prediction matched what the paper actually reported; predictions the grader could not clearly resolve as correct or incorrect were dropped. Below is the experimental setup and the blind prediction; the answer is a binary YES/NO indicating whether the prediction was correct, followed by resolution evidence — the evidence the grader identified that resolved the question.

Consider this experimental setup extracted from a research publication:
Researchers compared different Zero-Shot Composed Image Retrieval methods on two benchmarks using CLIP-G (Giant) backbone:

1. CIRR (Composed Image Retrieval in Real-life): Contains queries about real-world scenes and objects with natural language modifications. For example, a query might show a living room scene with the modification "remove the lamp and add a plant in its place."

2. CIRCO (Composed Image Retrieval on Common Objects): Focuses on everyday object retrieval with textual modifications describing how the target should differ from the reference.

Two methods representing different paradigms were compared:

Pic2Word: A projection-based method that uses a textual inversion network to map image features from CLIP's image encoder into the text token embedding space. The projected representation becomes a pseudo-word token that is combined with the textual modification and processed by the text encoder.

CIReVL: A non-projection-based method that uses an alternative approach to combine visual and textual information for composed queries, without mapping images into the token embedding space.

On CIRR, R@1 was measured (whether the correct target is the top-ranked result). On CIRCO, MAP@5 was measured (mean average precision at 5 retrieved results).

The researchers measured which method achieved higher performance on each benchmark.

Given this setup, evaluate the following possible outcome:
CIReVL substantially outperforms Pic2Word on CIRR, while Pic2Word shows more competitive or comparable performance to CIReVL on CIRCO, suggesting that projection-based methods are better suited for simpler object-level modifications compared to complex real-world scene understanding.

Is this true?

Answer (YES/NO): NO